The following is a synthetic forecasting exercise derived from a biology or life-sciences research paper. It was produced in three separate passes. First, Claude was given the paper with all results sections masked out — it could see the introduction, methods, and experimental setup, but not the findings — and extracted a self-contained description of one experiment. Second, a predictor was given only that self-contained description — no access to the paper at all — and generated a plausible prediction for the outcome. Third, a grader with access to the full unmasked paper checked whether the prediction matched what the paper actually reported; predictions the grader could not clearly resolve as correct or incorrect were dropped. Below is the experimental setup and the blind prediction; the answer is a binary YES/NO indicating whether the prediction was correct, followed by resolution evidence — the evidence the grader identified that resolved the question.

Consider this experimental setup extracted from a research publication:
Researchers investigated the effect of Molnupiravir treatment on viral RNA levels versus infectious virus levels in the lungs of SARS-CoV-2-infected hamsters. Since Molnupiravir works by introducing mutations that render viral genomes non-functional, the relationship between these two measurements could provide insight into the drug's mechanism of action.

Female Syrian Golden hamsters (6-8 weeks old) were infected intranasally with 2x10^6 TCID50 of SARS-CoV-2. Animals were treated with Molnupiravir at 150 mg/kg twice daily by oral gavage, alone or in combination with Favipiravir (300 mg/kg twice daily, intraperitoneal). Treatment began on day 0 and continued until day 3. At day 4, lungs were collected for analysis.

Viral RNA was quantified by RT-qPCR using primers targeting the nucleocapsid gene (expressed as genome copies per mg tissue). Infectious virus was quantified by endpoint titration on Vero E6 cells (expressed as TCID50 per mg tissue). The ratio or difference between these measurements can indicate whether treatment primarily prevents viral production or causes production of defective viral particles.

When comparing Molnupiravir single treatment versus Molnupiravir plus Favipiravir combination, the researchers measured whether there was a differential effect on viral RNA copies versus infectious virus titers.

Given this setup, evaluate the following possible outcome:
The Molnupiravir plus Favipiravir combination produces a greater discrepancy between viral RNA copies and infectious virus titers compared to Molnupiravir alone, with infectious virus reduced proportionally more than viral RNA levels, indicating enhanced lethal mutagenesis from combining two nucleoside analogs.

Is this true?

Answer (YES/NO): YES